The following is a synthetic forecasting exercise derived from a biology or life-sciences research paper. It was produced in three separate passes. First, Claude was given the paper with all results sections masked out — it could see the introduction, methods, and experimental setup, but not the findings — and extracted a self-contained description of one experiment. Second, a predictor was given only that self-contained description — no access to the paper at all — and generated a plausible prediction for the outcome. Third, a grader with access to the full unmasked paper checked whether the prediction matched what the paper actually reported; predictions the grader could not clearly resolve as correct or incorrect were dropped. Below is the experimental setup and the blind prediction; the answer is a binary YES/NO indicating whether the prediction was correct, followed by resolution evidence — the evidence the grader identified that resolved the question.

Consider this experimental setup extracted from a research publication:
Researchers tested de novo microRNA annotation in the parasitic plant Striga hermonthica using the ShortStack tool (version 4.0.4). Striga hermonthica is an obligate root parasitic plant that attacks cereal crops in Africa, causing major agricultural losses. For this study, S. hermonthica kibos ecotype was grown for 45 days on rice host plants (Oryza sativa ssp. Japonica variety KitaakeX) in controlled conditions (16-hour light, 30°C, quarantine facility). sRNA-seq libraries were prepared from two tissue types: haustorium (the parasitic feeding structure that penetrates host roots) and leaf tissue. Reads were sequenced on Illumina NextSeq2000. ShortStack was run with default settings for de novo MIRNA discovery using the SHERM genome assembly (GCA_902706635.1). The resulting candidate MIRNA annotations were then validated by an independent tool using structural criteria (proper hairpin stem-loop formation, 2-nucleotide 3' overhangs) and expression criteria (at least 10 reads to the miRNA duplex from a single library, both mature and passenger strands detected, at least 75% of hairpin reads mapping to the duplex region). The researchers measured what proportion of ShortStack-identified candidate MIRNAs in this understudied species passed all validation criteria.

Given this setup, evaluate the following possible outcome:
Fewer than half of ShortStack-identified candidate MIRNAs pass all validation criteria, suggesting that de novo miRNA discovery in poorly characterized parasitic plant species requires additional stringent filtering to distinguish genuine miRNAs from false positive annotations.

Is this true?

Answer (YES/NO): NO